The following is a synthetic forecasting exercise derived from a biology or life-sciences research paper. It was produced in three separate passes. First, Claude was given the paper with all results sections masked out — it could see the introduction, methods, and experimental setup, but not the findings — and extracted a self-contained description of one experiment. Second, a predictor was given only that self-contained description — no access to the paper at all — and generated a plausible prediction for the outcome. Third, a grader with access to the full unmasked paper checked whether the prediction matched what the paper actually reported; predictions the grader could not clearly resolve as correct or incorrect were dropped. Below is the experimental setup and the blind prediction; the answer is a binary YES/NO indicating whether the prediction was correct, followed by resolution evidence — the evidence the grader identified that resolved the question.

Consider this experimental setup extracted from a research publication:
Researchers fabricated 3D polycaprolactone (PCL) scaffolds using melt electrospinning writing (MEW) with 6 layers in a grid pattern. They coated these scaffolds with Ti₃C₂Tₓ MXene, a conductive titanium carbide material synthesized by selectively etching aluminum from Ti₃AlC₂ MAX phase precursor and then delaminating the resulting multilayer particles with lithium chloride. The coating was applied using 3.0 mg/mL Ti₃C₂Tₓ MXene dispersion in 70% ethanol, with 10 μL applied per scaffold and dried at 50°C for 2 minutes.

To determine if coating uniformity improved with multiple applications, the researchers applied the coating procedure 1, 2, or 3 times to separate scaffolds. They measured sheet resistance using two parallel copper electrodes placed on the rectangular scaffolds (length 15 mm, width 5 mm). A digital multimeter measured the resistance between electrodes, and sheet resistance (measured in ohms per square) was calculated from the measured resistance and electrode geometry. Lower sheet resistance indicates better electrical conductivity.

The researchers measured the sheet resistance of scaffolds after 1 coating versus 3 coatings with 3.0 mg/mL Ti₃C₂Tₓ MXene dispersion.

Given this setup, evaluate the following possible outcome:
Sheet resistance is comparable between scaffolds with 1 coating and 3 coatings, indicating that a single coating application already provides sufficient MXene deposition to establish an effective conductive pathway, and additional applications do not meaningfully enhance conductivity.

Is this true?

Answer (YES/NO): NO